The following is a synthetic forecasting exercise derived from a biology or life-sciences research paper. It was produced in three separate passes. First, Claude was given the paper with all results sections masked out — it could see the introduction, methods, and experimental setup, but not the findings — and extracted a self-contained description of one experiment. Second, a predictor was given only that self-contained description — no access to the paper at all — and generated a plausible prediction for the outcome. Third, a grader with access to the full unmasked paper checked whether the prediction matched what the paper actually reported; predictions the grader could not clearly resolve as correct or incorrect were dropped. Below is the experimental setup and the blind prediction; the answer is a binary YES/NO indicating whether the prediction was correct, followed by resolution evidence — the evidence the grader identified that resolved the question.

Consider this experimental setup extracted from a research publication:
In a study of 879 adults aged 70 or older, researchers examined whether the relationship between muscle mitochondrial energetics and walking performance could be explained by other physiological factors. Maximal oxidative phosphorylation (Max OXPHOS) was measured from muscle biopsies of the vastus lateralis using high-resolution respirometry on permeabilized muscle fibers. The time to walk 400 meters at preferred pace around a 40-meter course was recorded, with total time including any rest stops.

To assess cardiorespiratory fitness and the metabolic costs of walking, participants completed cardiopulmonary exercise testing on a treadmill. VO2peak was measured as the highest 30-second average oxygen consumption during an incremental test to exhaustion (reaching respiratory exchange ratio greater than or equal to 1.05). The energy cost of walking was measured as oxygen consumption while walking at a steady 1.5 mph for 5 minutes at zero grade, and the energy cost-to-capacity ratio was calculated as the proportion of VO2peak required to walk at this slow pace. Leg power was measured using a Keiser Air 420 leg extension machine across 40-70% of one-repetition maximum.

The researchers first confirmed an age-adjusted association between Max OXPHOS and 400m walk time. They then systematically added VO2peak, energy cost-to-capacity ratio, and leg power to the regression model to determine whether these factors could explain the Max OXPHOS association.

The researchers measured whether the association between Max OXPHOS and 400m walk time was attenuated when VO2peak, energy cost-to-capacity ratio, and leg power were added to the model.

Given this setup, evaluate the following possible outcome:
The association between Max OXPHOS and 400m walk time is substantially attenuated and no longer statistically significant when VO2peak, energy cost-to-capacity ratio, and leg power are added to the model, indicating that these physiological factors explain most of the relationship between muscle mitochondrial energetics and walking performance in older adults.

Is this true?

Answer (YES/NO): YES